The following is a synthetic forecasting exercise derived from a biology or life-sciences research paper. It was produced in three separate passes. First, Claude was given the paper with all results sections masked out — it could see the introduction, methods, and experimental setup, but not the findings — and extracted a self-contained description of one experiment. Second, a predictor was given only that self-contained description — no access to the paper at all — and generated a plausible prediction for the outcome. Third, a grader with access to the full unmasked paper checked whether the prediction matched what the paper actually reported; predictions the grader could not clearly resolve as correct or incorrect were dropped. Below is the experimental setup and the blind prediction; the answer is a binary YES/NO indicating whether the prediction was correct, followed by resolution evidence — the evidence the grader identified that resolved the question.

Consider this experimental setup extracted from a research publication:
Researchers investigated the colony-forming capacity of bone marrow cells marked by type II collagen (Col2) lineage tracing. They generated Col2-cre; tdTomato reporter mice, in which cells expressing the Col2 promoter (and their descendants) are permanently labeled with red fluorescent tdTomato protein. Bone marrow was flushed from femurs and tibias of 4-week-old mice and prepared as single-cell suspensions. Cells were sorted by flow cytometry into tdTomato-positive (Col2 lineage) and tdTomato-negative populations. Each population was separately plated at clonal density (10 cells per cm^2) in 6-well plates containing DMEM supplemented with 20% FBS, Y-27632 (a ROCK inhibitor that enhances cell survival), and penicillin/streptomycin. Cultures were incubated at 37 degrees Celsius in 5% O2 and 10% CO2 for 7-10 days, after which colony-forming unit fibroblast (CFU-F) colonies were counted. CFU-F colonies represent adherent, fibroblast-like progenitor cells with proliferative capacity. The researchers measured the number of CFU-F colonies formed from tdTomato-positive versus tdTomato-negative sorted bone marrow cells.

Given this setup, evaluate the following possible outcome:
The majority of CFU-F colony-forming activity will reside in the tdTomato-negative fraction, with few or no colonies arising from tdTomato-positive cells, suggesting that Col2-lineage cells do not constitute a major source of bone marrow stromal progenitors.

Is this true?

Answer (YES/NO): NO